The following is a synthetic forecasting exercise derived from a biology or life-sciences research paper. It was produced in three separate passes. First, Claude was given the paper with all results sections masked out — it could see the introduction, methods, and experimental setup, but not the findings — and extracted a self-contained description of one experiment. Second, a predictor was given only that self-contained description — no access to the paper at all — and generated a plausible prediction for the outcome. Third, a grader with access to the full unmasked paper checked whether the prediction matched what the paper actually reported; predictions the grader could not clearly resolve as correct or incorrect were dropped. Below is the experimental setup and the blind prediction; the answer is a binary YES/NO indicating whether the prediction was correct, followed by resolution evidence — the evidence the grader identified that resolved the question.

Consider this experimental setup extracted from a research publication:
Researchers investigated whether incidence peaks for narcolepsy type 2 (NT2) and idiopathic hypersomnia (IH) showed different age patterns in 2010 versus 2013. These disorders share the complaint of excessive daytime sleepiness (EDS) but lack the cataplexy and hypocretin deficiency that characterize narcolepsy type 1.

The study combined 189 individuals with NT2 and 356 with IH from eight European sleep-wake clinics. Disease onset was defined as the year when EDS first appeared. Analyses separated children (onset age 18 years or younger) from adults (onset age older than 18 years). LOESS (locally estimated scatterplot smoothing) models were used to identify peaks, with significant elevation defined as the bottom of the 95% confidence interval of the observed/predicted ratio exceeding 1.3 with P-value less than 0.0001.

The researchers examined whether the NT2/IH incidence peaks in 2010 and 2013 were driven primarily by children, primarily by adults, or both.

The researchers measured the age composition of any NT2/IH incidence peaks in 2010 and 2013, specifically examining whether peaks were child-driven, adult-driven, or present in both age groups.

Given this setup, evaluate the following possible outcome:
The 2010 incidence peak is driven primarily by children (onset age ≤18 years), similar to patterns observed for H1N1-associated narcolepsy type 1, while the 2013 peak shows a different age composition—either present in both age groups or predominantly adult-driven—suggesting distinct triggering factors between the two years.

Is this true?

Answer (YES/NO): YES